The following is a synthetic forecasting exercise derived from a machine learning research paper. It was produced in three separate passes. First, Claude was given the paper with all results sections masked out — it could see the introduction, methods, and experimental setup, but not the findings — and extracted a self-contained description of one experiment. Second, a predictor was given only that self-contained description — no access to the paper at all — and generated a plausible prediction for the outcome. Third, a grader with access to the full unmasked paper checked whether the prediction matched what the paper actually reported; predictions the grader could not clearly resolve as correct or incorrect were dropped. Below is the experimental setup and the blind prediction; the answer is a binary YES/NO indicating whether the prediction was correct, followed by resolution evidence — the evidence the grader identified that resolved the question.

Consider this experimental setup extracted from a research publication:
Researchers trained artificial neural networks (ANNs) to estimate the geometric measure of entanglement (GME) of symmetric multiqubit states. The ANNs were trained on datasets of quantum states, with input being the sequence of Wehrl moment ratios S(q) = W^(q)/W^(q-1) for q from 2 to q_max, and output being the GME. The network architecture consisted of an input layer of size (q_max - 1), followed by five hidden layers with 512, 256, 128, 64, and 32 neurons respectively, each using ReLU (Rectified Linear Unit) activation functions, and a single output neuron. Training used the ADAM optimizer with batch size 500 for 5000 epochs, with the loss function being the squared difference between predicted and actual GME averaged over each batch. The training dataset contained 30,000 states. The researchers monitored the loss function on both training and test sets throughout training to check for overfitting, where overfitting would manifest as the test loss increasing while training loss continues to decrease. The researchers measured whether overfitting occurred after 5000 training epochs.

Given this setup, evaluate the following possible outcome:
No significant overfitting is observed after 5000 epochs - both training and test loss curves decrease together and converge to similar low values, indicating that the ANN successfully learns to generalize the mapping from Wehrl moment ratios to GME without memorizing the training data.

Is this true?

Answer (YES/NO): YES